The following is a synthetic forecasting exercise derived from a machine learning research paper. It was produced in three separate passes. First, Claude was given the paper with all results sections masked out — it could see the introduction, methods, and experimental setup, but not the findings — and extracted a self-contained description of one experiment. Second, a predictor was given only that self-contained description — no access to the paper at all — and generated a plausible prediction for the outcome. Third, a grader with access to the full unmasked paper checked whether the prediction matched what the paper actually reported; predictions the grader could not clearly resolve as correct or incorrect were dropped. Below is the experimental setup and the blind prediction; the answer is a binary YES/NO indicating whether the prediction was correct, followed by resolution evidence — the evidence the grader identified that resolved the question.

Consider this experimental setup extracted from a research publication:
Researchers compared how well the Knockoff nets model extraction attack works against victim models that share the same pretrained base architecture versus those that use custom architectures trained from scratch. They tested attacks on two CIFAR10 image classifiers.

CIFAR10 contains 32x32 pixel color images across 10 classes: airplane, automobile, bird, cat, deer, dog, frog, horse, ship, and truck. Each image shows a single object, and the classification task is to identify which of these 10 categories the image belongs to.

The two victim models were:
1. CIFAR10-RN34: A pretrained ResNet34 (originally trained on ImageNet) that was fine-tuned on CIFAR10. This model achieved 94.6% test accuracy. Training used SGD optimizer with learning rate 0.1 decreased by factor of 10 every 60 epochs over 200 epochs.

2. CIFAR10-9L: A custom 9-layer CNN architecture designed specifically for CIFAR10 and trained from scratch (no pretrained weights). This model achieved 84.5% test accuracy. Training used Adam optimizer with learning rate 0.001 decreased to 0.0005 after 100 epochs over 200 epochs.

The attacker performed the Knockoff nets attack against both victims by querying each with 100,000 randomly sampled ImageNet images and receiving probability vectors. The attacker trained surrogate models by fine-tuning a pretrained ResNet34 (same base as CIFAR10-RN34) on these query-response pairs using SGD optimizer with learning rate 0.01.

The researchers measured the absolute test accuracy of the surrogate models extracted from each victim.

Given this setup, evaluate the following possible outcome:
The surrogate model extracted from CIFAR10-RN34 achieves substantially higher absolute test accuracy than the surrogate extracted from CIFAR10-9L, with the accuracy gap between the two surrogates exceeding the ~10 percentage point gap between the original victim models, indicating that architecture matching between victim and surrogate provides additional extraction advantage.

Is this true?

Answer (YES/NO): YES